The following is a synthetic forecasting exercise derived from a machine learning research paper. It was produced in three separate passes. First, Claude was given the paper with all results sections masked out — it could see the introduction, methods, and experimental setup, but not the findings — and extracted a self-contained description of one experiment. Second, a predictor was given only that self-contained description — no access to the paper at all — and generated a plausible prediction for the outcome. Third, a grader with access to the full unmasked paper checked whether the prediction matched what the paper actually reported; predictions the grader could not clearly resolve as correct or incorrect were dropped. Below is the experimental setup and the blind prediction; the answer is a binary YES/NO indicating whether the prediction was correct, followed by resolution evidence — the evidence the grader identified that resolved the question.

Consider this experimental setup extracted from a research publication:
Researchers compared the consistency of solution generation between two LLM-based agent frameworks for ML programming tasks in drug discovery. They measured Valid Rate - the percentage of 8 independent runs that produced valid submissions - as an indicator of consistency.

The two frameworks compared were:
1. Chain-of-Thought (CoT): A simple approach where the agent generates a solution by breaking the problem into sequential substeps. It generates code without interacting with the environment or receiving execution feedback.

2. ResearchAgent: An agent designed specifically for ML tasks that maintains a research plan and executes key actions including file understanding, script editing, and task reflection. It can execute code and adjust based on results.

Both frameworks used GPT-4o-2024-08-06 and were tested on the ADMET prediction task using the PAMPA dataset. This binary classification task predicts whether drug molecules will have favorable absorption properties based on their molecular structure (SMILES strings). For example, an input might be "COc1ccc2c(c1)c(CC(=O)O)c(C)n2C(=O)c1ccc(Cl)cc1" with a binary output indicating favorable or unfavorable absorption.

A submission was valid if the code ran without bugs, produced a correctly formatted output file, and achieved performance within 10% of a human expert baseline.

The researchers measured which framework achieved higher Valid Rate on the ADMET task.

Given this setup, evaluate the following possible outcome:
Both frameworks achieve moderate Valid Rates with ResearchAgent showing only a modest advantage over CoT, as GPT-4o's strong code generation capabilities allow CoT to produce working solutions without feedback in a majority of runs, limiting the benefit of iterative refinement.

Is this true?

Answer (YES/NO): NO